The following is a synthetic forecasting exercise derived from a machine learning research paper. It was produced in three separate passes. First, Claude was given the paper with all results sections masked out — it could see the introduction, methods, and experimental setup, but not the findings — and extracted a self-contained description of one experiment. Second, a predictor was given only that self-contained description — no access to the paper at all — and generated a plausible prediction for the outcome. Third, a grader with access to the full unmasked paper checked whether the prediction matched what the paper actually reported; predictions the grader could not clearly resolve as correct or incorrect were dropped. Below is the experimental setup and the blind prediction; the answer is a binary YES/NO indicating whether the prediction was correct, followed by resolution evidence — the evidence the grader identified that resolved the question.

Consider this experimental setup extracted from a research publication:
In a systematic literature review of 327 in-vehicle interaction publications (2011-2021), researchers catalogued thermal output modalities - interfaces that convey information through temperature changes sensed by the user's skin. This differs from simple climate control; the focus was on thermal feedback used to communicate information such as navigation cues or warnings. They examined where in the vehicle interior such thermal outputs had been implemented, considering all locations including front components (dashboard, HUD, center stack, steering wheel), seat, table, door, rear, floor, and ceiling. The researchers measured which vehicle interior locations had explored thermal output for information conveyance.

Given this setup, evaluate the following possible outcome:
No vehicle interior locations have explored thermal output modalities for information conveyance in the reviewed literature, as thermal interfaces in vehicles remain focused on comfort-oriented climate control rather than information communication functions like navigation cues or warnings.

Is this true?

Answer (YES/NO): NO